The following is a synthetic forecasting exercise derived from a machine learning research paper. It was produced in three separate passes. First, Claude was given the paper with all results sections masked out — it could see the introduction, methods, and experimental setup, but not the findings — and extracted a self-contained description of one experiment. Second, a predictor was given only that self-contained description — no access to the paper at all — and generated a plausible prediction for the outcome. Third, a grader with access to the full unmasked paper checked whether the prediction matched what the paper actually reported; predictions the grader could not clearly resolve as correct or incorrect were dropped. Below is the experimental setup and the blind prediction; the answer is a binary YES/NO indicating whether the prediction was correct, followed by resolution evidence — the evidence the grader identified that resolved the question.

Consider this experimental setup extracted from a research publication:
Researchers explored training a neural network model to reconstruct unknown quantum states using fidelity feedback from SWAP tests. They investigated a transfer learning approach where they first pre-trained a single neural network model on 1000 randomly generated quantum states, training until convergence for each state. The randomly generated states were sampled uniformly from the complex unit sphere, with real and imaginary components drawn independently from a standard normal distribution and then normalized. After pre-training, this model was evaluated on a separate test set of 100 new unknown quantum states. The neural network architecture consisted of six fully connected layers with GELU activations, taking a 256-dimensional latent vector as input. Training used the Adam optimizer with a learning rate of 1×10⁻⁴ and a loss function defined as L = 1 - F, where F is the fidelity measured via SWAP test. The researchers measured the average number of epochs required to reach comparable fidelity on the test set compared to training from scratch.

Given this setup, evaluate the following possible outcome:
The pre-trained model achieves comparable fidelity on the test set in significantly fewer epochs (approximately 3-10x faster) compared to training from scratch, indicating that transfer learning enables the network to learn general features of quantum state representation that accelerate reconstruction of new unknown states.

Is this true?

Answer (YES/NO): YES